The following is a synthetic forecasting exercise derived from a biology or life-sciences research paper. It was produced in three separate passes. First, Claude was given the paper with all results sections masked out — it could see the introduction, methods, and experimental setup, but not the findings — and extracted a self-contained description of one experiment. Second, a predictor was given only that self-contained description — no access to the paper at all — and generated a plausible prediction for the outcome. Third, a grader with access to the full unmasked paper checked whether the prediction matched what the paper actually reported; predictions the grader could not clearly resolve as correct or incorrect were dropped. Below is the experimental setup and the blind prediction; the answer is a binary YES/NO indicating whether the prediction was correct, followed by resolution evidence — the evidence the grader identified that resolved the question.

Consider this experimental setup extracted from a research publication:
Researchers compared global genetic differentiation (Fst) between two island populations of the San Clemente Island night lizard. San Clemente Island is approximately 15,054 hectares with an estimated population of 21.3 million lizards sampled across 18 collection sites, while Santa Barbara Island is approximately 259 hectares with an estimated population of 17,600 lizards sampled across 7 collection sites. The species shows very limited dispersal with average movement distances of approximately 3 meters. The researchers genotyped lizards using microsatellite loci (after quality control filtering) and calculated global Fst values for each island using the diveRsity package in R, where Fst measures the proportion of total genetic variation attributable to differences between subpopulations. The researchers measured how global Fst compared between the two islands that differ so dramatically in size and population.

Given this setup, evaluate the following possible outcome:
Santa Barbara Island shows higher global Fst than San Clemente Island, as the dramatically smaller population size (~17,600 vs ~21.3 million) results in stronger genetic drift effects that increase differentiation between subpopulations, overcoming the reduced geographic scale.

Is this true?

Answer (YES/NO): NO